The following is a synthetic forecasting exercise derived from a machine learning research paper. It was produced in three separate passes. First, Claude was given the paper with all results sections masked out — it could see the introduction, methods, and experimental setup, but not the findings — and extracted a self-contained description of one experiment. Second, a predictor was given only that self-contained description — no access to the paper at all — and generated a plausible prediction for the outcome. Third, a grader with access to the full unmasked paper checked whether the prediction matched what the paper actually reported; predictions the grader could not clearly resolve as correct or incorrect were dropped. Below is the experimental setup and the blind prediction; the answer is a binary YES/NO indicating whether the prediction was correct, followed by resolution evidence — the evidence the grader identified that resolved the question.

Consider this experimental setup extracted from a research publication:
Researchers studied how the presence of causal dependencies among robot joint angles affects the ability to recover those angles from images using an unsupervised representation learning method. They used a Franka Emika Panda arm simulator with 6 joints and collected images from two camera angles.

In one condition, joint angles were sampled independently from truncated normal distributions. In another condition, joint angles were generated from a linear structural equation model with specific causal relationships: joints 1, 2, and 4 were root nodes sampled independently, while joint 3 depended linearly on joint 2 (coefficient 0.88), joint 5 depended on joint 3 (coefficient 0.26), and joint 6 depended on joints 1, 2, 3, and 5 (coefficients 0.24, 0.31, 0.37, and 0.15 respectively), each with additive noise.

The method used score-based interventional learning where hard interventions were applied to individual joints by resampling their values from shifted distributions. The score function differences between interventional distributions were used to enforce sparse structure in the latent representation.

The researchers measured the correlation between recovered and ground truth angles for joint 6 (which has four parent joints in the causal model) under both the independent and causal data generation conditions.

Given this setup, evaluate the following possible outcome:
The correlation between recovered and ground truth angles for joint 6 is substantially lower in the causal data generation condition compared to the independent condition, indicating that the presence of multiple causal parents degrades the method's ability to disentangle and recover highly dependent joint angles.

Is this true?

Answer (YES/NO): NO